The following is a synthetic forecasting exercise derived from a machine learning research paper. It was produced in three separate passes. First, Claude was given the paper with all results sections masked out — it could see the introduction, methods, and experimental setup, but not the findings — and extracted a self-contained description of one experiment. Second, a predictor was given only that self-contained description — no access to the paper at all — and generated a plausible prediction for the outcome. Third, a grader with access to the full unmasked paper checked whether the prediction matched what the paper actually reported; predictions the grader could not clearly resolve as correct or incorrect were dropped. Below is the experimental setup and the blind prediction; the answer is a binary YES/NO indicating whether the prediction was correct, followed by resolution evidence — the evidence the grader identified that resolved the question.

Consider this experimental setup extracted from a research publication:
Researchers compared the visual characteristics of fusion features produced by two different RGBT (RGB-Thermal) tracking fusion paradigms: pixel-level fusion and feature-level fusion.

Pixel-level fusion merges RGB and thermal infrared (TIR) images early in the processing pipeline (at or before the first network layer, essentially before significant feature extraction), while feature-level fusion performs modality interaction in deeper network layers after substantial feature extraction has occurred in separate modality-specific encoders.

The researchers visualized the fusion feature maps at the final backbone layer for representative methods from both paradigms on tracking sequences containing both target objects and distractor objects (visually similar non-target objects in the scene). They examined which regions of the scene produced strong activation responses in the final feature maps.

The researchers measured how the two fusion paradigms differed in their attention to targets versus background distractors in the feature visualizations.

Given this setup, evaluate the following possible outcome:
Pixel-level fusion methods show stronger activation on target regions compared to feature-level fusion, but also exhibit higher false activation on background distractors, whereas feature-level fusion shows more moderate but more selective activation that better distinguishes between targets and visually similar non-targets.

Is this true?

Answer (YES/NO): NO